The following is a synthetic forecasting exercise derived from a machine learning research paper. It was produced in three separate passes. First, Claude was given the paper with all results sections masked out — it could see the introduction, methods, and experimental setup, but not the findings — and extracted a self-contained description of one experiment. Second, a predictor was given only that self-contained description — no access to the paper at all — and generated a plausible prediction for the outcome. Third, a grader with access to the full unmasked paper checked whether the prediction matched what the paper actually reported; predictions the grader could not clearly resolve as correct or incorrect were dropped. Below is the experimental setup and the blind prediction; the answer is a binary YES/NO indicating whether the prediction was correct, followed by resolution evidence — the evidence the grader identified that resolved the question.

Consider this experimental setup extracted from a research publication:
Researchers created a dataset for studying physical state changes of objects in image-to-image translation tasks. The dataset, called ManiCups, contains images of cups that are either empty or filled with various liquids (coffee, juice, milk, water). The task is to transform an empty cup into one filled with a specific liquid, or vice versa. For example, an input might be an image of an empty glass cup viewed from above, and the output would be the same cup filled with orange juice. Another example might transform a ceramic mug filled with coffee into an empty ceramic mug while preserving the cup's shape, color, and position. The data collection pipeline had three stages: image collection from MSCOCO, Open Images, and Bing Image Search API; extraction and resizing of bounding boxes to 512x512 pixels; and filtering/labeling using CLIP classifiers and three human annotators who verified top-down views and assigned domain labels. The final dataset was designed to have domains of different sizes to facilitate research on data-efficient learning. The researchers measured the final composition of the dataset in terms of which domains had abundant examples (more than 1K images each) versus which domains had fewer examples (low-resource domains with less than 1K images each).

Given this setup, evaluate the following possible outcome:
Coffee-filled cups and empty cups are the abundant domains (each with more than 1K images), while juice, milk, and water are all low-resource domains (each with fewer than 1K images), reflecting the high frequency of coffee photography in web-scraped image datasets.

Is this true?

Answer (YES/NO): NO